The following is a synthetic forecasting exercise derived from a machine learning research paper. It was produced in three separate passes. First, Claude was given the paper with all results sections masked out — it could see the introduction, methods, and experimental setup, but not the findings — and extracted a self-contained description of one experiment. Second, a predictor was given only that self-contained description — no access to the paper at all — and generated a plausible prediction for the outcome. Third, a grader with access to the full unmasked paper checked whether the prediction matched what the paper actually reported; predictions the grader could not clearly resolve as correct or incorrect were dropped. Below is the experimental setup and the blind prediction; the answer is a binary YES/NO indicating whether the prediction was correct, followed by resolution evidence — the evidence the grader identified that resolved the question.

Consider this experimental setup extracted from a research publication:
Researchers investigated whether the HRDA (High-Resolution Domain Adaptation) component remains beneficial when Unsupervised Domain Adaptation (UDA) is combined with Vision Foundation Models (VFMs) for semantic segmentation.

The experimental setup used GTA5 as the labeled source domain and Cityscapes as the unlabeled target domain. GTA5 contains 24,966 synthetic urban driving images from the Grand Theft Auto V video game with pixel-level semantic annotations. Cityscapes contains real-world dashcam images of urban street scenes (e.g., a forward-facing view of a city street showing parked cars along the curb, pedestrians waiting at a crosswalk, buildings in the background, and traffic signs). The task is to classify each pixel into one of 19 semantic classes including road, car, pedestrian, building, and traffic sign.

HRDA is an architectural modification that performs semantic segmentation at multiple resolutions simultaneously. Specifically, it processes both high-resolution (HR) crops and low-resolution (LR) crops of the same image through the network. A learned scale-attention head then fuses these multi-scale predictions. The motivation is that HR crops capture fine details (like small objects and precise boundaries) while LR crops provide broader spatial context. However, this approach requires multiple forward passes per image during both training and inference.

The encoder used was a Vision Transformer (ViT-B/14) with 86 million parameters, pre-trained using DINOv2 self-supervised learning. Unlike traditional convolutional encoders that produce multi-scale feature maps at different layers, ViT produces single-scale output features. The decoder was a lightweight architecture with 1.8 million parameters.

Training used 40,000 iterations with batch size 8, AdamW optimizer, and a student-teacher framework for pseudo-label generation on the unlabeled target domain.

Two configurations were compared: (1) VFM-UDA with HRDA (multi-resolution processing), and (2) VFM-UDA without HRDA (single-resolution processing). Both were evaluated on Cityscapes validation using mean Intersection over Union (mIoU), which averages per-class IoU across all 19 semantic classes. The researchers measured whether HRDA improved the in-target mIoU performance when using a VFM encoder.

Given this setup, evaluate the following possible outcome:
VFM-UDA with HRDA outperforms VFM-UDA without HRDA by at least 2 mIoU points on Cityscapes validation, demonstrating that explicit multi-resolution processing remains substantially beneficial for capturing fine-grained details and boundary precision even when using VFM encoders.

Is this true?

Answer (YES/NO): NO